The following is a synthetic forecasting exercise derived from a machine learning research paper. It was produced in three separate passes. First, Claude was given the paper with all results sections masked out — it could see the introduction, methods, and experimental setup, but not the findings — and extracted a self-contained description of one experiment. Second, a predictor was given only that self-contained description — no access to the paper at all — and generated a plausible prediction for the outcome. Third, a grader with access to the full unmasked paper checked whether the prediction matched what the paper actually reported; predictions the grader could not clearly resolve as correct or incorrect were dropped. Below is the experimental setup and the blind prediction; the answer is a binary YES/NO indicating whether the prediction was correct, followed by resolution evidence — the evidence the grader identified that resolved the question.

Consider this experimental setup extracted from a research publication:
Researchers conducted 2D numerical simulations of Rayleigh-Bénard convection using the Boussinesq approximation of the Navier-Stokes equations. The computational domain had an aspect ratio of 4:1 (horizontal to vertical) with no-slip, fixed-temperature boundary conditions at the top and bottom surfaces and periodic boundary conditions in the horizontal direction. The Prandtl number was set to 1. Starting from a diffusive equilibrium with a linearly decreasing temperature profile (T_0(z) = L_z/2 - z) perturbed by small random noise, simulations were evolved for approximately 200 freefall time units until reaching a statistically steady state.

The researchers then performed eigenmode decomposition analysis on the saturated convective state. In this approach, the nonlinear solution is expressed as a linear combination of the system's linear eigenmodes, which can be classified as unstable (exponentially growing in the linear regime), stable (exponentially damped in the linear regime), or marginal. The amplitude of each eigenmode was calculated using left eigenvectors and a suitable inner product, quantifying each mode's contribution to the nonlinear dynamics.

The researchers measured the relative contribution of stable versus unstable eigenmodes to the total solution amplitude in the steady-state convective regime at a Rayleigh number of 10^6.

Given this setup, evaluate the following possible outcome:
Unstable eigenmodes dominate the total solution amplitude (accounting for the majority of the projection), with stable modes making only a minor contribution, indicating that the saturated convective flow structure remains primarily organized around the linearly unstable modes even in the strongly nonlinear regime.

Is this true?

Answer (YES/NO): NO